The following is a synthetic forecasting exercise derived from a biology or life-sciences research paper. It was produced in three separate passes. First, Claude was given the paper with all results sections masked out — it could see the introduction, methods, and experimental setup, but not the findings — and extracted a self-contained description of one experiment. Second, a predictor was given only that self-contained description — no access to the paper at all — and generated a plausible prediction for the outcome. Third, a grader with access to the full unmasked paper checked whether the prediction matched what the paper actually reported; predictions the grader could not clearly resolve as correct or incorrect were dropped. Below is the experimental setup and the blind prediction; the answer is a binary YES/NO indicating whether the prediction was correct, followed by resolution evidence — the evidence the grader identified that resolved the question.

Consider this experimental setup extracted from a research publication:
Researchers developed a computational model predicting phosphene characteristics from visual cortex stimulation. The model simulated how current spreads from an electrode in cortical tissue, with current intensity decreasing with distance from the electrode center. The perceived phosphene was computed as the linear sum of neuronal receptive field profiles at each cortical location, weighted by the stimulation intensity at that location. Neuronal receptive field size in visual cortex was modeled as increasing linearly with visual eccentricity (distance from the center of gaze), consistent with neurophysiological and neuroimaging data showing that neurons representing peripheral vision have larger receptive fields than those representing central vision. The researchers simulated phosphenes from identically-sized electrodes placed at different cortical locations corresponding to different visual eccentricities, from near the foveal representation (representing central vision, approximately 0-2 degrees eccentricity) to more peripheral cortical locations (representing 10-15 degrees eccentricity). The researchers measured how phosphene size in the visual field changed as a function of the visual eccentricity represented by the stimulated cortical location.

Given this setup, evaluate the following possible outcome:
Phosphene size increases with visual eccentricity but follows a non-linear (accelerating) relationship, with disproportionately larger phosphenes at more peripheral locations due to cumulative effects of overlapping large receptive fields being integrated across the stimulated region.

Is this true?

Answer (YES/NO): NO